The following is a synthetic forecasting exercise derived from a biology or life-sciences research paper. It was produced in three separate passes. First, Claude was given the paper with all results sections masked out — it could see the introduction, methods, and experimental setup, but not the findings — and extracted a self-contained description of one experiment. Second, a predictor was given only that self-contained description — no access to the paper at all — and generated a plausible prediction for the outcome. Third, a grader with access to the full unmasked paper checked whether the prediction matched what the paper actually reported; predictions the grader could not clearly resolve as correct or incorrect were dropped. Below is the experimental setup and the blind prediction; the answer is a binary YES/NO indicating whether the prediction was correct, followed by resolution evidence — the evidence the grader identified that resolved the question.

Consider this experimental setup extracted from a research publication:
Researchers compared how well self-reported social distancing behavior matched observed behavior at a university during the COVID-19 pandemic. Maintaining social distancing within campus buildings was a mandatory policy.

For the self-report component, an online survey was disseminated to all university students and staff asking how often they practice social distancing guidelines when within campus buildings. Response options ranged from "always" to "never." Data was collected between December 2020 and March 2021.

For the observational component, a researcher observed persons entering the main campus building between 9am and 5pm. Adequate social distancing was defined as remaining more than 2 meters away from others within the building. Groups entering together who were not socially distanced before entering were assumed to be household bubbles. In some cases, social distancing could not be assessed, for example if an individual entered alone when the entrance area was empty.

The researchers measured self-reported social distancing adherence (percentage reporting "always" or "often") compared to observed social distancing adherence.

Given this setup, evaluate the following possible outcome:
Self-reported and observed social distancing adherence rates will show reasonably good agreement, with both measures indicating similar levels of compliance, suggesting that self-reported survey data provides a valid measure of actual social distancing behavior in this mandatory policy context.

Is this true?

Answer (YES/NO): NO